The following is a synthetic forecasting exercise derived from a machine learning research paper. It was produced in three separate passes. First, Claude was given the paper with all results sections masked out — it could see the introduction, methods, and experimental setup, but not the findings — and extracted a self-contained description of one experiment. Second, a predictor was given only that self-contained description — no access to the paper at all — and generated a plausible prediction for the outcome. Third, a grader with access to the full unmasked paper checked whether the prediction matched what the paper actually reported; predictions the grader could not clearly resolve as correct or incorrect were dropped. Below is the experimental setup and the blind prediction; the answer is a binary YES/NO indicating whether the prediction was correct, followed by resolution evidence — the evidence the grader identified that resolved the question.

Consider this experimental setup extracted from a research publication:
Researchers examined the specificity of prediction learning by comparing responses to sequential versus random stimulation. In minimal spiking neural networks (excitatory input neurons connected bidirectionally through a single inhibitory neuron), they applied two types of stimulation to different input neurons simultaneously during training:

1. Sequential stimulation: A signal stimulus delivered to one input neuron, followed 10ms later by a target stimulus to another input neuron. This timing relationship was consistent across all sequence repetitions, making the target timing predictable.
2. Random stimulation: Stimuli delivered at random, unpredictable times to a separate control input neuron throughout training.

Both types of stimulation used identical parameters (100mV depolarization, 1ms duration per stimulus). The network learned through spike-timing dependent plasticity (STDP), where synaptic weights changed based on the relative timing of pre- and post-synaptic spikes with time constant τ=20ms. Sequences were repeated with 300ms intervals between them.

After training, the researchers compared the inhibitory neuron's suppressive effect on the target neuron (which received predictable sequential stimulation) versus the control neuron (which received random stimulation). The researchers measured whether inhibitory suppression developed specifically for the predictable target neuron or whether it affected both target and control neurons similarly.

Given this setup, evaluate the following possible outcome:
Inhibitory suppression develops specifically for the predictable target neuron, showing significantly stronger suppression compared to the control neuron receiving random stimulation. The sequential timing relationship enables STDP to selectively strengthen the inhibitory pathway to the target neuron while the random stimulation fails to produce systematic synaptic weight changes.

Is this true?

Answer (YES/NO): YES